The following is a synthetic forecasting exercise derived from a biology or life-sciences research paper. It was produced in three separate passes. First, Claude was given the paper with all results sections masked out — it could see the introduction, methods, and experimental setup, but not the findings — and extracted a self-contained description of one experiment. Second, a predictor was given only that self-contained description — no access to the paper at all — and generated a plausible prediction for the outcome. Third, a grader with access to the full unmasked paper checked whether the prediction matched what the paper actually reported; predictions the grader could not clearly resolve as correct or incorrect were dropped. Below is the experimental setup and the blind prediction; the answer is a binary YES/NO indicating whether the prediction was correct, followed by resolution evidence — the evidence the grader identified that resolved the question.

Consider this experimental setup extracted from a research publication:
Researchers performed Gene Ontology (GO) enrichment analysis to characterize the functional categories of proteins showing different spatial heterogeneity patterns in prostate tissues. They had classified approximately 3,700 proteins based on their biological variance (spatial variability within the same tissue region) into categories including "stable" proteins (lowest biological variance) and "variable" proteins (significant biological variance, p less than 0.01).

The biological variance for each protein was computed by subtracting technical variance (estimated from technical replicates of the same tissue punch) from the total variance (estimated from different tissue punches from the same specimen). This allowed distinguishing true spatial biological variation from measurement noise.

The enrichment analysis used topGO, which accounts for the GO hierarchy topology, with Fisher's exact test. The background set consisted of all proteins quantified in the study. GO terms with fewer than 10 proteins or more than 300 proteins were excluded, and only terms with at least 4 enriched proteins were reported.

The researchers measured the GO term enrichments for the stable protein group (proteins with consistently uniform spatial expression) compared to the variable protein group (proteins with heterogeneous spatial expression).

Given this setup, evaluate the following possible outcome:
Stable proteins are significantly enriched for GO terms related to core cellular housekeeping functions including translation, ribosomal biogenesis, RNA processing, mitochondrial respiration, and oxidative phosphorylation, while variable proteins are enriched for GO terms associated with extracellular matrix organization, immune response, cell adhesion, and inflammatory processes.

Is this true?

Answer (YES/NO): NO